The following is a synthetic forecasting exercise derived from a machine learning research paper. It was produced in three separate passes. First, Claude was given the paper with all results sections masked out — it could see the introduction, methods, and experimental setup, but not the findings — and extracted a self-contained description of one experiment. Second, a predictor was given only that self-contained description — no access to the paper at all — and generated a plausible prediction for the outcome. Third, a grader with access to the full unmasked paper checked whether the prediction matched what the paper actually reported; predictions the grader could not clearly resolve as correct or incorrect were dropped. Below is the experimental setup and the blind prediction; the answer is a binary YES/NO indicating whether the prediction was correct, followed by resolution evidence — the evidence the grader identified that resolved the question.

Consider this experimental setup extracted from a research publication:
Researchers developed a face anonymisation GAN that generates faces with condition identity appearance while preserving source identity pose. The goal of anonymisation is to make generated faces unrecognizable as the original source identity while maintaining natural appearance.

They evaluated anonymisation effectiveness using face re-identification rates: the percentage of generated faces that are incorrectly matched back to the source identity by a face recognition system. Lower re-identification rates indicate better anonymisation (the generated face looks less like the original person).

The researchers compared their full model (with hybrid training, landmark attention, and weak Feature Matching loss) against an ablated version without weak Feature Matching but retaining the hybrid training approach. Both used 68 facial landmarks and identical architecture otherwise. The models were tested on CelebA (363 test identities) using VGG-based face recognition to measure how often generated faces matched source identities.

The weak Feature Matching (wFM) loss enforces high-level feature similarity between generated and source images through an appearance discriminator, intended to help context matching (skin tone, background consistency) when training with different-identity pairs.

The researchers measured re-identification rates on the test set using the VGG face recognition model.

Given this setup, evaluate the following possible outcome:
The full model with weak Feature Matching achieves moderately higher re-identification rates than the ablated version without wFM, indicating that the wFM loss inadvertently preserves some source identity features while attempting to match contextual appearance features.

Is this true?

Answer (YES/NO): NO